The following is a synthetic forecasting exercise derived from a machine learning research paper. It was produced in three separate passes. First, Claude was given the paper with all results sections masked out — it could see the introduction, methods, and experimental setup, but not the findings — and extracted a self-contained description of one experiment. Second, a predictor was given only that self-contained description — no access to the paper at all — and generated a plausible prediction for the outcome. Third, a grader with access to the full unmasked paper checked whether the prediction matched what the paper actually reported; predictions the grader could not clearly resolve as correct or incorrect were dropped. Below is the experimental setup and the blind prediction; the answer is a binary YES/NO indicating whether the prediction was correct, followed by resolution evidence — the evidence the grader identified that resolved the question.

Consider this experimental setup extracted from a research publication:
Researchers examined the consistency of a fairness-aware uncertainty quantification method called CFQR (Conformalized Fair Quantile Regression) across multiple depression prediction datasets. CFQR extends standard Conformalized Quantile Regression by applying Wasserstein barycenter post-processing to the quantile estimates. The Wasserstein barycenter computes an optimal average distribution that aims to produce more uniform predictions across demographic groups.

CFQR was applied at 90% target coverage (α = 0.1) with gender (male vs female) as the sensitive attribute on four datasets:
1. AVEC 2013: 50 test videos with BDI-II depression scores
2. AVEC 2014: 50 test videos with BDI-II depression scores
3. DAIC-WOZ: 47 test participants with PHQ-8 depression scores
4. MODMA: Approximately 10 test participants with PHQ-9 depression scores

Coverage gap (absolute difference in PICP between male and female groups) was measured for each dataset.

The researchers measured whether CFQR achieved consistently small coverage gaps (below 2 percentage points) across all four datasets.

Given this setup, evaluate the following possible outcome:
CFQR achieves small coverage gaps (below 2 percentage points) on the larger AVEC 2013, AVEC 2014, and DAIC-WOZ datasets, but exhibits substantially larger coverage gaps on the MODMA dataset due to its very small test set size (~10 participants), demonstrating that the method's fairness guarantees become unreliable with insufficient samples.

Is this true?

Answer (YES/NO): NO